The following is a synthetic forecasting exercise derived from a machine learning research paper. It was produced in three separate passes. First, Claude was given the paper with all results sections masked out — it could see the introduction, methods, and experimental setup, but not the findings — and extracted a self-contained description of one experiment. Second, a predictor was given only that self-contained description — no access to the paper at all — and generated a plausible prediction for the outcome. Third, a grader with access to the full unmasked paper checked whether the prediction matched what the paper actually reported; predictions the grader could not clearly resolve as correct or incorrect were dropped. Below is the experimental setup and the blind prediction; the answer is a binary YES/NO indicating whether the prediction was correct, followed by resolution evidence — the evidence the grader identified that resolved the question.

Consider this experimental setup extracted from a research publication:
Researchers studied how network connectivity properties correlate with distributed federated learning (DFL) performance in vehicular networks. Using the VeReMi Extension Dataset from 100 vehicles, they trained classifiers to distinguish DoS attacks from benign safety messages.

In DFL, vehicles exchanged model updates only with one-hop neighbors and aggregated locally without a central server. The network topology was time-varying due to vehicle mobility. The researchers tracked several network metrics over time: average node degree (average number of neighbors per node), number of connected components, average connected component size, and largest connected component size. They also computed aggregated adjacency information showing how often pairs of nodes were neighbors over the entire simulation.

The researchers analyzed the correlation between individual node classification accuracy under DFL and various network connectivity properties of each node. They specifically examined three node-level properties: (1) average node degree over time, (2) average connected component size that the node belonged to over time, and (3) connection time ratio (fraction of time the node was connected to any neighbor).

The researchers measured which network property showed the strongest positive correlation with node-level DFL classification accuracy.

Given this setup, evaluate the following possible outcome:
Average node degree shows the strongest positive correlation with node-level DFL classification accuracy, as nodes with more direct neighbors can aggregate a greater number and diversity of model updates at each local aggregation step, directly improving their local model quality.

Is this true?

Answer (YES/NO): NO